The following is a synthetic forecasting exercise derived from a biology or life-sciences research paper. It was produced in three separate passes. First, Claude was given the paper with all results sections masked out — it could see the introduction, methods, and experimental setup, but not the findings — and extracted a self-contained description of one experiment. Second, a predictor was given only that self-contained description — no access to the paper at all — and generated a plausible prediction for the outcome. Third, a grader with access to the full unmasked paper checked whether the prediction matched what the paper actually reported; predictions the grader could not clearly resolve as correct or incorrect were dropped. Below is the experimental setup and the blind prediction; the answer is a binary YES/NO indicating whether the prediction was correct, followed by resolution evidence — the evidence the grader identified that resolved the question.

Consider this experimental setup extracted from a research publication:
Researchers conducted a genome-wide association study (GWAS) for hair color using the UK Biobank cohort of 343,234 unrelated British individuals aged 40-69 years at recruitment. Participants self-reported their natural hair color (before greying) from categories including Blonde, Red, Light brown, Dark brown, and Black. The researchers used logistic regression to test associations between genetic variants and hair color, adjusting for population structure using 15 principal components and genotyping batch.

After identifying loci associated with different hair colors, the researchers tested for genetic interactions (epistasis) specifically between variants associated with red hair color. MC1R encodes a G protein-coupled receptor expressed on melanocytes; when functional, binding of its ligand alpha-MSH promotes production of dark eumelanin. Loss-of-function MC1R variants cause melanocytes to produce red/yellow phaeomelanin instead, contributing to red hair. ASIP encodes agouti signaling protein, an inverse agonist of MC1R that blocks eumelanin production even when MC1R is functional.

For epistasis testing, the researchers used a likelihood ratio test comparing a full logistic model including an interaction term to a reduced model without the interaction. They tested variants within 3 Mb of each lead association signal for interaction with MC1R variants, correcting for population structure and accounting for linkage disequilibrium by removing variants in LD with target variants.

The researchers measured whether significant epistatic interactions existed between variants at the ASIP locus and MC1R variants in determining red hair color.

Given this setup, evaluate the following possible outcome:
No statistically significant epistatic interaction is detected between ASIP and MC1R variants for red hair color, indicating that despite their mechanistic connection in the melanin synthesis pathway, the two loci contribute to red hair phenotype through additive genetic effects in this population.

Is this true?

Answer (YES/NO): NO